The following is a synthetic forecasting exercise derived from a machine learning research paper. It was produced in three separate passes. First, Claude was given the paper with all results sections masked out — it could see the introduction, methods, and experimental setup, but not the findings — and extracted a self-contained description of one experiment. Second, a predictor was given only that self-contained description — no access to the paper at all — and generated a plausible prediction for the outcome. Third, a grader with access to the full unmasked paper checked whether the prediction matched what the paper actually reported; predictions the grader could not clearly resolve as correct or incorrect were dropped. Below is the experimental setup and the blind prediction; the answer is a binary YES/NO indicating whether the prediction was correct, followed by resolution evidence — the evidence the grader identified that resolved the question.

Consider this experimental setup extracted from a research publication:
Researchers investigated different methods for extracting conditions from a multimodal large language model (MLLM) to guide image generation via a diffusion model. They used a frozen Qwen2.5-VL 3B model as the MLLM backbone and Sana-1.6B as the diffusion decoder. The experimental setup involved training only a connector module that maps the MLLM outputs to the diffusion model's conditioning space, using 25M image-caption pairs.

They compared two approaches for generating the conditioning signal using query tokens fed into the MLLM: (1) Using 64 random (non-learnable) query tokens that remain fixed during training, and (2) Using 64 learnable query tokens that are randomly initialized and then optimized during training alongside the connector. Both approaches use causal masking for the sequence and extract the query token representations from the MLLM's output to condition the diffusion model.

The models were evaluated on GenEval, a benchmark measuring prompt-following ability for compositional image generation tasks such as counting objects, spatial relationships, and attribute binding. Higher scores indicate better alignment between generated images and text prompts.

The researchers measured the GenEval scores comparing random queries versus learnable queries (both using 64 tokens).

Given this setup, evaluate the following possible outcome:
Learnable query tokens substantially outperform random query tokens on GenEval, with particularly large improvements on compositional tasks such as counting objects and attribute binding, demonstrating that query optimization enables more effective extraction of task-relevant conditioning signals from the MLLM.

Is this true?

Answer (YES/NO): NO